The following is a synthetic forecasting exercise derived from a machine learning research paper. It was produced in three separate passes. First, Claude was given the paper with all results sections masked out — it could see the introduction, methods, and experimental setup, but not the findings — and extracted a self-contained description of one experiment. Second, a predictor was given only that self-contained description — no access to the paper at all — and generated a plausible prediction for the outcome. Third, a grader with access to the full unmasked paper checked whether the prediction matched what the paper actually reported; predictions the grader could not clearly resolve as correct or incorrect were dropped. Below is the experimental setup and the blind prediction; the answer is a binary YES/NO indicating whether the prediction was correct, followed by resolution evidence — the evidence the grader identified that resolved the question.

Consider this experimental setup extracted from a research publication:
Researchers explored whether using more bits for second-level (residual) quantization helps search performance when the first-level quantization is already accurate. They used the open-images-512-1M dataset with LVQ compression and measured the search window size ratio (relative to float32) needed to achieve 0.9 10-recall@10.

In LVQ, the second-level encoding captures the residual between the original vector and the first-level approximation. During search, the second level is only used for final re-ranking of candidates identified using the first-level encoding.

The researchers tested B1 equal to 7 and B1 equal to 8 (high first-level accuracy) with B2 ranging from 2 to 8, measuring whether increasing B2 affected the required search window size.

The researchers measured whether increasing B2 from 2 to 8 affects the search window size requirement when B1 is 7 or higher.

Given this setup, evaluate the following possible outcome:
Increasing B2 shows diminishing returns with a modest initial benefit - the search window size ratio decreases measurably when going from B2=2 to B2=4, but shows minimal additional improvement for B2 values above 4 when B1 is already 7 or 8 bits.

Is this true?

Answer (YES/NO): NO